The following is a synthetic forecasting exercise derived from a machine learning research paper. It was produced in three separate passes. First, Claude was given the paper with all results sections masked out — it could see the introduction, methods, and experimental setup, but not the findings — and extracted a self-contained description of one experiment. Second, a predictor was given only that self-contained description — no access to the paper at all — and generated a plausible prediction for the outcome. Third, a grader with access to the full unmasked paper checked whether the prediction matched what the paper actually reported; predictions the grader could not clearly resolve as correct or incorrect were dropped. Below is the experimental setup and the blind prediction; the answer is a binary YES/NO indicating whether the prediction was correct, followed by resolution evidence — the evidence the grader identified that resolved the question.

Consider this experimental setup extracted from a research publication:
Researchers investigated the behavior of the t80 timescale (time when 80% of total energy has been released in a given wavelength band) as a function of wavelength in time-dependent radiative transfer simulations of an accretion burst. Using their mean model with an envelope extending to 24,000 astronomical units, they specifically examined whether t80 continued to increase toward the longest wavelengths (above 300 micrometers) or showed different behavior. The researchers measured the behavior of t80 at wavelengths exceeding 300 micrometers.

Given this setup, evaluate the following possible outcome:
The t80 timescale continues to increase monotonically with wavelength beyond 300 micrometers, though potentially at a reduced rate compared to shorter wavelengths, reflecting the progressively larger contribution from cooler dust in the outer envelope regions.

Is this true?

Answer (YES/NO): NO